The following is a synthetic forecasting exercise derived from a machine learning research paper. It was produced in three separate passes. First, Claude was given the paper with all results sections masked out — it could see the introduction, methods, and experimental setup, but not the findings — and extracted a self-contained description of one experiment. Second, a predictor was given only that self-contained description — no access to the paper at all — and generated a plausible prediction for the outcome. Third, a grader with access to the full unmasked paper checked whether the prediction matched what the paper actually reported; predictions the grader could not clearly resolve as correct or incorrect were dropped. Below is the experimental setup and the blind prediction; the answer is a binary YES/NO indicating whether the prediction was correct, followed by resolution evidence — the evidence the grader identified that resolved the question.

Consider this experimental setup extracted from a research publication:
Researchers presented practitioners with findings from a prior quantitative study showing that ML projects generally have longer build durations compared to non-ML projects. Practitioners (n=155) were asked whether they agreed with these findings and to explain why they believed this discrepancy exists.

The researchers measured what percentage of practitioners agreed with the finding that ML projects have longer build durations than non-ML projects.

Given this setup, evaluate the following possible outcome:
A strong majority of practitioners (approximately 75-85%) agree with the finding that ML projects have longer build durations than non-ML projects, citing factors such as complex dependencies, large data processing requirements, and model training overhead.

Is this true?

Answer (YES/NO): YES